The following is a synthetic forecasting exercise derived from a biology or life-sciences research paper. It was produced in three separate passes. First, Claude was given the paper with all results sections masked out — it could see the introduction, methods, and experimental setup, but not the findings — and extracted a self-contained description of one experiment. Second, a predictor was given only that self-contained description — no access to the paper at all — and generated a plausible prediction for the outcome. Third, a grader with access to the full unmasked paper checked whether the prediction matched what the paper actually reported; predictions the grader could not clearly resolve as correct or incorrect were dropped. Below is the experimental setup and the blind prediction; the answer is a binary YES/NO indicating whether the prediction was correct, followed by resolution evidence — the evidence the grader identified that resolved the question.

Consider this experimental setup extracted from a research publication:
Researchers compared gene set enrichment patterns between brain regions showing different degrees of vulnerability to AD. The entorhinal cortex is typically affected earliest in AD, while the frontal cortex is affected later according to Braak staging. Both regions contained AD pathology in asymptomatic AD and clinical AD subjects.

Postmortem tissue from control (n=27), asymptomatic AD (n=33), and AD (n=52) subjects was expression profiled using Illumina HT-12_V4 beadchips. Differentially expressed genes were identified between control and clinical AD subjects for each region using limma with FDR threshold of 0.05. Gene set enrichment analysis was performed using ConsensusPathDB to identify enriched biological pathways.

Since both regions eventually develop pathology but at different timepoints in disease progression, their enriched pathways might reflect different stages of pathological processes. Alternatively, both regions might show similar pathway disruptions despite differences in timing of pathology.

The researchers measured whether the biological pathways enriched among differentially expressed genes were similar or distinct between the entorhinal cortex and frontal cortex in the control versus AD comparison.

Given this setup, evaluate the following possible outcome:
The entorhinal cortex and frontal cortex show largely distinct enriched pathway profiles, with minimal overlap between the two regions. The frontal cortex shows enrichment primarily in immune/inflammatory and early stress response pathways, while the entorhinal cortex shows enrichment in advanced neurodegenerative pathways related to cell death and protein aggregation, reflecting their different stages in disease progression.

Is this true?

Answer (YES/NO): NO